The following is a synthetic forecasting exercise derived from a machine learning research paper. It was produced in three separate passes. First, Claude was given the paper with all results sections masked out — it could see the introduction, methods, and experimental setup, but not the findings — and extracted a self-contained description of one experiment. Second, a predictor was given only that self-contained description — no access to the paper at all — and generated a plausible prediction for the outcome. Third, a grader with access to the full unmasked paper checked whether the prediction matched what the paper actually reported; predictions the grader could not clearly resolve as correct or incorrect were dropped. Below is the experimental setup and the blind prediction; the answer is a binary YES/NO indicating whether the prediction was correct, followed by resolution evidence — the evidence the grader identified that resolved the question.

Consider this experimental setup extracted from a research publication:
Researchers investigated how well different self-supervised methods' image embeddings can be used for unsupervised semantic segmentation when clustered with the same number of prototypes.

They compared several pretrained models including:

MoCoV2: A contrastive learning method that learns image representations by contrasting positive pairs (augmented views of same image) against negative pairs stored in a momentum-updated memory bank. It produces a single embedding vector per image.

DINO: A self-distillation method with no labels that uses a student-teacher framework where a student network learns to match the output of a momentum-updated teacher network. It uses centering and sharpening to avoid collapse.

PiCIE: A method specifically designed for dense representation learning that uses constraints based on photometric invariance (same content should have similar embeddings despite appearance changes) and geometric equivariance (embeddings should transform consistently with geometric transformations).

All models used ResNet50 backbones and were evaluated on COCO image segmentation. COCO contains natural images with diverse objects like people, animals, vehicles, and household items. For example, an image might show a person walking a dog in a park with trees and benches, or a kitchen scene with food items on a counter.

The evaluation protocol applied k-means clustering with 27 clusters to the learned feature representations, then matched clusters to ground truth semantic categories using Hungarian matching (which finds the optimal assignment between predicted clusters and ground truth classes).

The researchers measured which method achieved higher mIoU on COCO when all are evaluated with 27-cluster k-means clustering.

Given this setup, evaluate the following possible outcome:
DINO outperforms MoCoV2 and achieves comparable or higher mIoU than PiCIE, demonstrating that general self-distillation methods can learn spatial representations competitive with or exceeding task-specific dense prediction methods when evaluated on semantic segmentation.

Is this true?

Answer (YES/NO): NO